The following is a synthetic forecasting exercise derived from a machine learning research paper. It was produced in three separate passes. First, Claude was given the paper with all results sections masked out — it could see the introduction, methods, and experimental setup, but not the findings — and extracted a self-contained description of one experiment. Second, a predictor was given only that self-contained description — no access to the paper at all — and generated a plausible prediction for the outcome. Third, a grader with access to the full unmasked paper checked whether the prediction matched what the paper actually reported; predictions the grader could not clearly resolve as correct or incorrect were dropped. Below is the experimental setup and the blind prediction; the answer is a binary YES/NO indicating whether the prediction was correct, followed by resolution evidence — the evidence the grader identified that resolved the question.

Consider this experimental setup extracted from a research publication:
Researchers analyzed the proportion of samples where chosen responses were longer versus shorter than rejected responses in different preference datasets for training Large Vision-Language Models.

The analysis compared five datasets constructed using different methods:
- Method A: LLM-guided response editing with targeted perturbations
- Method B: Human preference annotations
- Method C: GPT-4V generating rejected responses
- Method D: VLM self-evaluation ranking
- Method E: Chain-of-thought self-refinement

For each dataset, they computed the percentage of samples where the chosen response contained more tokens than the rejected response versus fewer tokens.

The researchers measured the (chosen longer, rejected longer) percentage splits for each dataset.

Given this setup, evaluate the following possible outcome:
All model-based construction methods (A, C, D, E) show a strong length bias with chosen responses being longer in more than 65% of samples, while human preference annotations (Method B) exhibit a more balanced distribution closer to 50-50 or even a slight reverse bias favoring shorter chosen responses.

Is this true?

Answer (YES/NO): NO